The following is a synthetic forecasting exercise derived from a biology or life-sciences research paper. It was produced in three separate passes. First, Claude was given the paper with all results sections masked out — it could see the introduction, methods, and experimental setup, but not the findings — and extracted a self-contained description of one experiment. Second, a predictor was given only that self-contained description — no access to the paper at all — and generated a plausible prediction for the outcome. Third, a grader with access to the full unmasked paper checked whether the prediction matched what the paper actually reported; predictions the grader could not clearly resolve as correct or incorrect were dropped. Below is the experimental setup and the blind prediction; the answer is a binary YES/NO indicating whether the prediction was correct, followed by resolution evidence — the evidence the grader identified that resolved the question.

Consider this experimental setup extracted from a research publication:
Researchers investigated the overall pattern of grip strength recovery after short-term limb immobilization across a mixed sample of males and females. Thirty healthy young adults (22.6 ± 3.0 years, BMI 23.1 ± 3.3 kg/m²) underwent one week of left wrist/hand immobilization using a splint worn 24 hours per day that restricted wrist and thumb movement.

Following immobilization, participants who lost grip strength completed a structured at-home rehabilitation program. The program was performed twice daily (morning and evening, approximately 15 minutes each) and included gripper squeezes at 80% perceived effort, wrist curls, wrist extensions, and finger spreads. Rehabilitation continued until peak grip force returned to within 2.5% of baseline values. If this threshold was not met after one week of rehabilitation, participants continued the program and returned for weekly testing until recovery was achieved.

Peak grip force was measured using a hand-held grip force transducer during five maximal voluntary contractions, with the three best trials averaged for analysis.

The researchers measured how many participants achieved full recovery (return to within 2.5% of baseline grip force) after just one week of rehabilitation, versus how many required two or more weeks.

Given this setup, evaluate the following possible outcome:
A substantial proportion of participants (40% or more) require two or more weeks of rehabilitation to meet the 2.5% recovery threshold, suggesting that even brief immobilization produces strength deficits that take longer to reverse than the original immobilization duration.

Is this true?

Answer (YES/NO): NO